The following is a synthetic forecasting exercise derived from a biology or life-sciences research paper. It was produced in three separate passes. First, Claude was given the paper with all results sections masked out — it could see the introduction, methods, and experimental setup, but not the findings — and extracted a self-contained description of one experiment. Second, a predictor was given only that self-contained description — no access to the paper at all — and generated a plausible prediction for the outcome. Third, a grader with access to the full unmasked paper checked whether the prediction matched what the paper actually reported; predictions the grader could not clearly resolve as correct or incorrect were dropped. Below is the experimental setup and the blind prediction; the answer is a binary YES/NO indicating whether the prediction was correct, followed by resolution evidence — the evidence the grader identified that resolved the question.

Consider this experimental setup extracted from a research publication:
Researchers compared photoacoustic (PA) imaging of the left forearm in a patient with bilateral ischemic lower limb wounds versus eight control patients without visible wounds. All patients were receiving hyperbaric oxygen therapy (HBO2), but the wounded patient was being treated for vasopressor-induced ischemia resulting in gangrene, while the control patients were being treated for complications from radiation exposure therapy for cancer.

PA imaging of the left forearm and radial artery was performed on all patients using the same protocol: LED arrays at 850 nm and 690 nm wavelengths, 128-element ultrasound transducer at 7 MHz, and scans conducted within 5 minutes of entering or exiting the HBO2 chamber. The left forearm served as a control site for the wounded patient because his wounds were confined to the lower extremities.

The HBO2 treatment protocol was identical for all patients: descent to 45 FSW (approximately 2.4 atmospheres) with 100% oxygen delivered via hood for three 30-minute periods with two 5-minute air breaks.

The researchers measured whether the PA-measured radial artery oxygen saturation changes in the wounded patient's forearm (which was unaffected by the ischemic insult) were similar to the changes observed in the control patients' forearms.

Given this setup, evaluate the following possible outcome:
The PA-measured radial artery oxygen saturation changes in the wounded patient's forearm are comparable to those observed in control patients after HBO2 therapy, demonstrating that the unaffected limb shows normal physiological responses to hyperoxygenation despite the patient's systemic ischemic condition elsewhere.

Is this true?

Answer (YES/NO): YES